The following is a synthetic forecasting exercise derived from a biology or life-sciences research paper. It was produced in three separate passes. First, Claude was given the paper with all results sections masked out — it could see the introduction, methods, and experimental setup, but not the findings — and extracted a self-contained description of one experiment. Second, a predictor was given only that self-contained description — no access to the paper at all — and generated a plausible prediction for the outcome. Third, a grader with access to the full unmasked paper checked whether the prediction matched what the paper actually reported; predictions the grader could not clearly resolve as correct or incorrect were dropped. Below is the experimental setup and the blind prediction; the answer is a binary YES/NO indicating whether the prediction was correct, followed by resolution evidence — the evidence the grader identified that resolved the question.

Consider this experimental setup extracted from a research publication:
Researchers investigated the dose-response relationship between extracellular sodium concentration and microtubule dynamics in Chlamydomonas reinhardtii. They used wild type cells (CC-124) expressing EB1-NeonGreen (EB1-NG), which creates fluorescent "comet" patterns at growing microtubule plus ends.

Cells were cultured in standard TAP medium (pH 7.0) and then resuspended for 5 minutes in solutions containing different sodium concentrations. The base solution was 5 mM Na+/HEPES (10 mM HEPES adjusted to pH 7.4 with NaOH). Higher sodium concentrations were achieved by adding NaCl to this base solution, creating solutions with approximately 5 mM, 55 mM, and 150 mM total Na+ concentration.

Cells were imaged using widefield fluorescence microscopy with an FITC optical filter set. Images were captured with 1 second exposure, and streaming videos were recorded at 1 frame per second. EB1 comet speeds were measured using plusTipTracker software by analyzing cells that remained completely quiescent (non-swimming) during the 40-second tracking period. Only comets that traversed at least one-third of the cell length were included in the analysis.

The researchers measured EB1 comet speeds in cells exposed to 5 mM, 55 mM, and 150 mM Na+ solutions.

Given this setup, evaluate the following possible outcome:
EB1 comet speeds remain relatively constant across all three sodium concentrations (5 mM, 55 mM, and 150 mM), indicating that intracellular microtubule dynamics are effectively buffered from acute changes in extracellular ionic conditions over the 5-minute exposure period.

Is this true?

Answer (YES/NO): NO